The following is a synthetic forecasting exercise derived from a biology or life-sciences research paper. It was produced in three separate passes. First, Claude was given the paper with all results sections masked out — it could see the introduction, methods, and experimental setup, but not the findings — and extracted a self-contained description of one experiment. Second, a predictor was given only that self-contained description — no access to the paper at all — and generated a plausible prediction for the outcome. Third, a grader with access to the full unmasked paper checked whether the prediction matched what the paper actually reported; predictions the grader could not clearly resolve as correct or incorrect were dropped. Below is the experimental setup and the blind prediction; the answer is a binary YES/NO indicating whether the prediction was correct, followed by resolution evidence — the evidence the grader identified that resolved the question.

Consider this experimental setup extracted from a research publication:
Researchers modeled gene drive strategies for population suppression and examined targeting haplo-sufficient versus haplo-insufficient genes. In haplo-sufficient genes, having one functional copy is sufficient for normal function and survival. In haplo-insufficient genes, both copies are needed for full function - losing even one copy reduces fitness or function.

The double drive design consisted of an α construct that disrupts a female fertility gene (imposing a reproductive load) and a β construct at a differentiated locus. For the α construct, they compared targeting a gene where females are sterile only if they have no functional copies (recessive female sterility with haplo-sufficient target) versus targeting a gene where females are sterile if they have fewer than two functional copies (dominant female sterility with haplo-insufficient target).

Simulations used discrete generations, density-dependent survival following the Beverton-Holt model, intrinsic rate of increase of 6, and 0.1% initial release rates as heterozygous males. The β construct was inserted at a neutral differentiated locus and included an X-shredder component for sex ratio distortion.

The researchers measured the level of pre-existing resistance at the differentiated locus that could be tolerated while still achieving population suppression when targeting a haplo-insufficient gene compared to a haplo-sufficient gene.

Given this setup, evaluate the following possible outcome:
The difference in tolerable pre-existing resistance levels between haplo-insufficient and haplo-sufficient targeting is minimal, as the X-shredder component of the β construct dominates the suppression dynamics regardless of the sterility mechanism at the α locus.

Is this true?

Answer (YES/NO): NO